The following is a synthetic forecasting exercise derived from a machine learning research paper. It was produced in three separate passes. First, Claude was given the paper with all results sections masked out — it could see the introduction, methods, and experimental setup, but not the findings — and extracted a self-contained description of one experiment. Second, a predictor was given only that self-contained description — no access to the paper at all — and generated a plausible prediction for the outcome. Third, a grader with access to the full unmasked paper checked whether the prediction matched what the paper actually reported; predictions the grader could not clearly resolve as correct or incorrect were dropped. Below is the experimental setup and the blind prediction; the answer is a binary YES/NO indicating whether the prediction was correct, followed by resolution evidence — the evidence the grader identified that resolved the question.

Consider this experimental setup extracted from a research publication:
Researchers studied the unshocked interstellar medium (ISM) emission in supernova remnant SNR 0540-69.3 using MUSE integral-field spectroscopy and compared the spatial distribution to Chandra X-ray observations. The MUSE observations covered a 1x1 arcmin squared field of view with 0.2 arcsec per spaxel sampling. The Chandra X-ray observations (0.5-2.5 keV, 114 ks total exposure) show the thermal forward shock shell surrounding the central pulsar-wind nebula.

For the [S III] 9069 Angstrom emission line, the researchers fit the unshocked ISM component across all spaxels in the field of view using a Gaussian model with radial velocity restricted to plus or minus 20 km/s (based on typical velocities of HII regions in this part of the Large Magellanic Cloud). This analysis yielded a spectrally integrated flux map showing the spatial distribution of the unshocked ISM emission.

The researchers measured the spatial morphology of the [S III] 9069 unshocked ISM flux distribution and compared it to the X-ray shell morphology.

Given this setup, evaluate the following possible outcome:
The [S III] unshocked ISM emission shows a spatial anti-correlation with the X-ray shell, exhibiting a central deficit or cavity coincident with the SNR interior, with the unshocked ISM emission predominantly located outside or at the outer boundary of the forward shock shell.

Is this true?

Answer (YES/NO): NO